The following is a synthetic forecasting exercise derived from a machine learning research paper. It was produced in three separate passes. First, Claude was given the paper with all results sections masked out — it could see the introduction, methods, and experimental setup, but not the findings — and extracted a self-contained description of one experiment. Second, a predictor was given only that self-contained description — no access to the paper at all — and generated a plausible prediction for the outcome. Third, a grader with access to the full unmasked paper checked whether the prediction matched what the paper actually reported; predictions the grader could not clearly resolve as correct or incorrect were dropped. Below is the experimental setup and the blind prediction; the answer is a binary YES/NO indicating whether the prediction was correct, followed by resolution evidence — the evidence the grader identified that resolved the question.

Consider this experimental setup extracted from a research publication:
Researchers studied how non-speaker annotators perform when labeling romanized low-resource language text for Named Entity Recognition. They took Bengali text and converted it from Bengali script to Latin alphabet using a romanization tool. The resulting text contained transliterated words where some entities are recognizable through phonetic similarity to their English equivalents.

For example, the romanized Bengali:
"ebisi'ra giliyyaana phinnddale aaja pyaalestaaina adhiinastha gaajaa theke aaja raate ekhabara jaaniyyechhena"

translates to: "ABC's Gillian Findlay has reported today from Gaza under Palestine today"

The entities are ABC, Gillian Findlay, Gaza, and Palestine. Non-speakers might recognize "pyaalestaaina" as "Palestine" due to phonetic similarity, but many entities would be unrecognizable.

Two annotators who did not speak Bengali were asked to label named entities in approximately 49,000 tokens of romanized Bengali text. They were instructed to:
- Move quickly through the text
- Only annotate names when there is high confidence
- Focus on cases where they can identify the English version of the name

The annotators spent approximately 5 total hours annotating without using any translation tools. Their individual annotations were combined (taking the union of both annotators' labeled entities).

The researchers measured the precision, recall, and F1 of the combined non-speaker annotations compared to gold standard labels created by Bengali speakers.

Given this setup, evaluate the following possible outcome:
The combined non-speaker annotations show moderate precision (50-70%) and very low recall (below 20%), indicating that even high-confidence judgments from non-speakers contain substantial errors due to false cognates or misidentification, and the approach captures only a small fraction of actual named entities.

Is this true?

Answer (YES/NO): NO